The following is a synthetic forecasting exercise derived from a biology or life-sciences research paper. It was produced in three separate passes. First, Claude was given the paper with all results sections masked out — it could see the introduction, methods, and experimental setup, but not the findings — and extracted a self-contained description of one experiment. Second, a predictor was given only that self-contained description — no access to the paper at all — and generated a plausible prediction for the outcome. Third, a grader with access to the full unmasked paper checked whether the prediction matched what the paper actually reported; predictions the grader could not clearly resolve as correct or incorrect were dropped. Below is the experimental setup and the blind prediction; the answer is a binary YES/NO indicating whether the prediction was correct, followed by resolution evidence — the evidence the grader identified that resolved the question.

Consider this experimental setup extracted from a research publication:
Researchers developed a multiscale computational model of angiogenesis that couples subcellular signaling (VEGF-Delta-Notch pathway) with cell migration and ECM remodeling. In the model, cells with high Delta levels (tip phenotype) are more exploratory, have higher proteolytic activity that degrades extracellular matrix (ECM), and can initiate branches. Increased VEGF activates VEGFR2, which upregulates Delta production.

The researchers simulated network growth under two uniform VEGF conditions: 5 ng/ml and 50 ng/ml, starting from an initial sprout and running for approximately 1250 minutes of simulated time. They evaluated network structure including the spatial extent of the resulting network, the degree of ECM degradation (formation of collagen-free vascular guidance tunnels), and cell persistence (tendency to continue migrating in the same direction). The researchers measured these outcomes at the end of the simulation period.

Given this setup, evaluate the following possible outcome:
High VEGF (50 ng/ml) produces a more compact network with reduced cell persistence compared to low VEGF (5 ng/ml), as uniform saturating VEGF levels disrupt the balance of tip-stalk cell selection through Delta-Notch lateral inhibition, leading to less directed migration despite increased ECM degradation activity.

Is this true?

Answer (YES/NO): NO